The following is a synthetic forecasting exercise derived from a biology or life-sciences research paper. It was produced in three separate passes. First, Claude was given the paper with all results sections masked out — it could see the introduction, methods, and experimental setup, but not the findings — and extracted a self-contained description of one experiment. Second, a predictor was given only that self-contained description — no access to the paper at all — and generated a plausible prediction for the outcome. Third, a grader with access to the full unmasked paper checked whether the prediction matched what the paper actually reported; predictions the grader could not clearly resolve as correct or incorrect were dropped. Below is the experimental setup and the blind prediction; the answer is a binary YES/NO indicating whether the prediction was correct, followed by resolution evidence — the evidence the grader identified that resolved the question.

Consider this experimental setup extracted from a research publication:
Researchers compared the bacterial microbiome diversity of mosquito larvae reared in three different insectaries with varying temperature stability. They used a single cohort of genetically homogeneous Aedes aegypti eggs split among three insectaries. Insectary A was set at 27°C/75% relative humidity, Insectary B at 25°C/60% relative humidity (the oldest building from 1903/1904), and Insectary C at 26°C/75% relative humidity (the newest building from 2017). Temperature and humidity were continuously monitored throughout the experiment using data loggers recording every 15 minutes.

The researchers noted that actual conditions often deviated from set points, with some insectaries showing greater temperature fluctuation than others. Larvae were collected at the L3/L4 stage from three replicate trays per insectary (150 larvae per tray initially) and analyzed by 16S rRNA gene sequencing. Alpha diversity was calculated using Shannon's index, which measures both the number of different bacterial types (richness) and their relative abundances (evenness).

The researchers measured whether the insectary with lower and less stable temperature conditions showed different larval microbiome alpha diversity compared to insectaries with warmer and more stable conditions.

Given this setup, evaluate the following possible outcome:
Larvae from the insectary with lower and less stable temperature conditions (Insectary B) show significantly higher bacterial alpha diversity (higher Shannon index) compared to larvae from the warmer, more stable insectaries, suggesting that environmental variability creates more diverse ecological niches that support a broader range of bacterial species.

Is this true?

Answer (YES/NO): YES